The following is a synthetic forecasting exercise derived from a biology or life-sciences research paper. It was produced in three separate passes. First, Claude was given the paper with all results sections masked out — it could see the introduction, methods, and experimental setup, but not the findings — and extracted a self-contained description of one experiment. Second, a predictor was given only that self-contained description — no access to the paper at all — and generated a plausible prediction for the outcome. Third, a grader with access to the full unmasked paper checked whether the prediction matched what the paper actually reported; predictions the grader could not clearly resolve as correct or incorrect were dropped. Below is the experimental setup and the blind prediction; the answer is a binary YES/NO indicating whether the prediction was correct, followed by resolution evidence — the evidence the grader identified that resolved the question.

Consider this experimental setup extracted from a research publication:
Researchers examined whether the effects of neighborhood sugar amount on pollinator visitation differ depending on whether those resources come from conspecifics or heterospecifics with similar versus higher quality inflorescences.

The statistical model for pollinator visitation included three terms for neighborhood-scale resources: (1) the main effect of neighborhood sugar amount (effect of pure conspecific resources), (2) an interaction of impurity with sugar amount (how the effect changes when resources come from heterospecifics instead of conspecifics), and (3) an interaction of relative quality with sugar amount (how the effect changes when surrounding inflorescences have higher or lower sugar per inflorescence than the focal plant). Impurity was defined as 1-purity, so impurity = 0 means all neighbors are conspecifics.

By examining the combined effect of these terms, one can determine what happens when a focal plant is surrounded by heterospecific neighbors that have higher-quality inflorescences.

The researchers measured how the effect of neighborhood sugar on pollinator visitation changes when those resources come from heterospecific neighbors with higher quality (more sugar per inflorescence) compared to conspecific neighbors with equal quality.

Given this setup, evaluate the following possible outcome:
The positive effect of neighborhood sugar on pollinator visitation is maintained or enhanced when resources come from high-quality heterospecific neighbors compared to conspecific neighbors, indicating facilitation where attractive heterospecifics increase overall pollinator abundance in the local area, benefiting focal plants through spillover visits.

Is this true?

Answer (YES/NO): NO